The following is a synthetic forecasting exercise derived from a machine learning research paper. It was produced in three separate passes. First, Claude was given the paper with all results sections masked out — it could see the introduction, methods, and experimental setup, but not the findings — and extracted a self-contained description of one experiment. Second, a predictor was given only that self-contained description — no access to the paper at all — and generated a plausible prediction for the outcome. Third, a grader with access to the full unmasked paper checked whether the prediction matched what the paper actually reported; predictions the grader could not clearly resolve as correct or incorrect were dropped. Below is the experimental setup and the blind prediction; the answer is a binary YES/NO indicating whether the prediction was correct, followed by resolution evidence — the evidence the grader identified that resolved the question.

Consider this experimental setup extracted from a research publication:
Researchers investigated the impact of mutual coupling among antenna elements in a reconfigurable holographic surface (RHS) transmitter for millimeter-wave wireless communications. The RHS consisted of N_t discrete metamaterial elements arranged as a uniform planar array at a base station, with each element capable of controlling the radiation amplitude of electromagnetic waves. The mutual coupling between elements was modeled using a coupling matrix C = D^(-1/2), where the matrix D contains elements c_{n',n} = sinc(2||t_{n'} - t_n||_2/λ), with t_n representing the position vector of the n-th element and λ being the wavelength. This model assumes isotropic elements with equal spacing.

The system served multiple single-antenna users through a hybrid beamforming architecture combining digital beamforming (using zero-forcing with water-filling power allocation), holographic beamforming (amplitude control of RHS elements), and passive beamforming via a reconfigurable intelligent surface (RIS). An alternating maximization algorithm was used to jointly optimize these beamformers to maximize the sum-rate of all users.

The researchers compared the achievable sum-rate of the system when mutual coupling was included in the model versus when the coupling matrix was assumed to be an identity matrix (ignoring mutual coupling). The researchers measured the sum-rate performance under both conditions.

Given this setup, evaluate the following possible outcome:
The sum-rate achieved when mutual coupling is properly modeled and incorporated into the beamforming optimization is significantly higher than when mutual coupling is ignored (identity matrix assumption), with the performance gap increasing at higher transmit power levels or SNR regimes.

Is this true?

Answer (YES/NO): NO